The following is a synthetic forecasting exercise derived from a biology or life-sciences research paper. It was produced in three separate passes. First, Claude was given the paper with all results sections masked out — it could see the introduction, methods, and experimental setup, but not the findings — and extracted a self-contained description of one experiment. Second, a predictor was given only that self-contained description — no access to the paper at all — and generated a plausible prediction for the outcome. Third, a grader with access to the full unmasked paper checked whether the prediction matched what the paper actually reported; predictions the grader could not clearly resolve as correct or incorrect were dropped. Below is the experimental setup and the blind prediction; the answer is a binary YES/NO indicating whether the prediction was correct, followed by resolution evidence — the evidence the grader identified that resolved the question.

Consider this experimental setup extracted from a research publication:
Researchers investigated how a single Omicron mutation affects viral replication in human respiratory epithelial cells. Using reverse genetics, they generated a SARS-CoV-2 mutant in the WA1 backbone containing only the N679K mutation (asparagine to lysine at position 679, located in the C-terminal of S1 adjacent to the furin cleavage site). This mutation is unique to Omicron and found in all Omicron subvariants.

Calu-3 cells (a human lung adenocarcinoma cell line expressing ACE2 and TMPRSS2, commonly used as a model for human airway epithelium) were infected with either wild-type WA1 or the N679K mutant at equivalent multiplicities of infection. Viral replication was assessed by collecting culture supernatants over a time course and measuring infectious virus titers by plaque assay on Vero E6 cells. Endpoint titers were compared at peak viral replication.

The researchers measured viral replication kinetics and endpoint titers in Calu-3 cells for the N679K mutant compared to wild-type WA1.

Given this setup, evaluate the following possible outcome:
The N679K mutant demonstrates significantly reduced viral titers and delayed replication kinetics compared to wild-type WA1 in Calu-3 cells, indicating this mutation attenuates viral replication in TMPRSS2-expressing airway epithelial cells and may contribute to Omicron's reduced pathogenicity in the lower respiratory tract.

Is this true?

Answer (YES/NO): YES